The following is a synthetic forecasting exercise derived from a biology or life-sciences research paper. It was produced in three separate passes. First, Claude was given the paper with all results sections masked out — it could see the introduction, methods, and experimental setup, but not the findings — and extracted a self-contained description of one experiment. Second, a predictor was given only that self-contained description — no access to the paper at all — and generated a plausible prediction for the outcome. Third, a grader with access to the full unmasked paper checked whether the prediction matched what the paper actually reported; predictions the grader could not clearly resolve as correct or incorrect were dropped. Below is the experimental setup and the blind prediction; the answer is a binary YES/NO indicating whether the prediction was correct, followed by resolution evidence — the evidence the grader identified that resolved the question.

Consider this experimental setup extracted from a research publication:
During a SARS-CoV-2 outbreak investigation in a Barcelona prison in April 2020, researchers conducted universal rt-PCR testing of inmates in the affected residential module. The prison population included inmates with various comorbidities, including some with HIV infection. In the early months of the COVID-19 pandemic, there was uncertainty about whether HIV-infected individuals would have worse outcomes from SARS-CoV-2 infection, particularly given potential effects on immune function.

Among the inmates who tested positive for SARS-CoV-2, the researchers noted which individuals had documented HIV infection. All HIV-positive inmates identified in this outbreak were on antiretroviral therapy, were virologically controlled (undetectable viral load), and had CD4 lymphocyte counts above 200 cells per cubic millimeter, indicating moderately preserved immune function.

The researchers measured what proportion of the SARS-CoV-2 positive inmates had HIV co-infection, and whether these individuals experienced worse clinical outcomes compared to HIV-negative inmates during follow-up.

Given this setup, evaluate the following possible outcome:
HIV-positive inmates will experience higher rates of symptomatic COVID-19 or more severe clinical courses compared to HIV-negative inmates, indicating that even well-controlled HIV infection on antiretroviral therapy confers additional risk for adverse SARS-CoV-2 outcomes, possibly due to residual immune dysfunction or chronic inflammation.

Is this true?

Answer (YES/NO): NO